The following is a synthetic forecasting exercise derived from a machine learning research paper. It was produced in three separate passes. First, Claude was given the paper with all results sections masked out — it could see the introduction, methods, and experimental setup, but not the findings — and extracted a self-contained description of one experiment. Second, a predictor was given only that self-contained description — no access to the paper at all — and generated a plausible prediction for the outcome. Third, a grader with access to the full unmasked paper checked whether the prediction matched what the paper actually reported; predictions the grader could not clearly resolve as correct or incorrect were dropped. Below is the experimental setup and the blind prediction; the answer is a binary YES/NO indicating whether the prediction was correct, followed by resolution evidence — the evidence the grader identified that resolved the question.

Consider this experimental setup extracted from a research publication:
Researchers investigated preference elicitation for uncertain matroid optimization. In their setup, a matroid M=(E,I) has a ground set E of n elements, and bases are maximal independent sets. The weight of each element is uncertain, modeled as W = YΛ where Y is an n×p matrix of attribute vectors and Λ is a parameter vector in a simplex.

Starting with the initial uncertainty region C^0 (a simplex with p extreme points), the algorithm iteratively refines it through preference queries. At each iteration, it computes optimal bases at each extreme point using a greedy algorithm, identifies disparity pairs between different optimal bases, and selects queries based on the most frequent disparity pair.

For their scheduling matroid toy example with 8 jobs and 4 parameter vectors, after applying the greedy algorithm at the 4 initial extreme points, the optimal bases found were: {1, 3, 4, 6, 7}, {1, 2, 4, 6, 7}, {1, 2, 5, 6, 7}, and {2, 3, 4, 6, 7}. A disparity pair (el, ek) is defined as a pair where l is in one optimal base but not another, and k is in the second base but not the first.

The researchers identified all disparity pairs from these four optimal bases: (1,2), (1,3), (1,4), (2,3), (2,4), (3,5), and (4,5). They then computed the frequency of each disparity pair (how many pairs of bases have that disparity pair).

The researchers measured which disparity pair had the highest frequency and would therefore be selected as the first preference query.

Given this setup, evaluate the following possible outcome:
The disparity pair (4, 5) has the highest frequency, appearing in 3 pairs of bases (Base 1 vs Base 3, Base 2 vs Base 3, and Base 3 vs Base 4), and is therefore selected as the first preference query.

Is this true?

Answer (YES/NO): YES